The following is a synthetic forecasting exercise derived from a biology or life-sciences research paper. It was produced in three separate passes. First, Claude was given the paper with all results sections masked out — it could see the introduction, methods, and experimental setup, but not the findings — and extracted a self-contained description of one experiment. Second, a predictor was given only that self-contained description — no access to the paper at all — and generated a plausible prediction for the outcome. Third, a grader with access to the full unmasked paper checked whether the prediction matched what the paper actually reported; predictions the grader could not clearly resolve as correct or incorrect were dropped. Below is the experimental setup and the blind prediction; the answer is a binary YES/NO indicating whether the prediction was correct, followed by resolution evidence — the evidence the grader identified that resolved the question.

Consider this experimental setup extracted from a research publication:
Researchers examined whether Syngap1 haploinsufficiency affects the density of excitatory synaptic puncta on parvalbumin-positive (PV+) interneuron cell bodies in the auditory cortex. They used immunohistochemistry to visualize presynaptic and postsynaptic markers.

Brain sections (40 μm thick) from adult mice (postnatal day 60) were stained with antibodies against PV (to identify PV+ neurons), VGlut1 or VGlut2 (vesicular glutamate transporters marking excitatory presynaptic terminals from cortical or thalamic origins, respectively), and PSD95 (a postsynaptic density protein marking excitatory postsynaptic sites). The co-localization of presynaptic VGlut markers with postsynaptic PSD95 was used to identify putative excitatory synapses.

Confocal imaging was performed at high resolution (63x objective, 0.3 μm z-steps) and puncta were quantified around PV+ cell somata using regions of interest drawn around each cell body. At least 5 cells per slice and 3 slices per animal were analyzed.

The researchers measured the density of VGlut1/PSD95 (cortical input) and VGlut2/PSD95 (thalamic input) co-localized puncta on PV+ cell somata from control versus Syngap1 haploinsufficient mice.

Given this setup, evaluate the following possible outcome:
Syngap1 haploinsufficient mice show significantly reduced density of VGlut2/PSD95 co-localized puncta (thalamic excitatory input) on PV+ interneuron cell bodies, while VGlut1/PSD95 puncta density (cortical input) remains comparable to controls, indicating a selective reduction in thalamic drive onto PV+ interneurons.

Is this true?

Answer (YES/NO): NO